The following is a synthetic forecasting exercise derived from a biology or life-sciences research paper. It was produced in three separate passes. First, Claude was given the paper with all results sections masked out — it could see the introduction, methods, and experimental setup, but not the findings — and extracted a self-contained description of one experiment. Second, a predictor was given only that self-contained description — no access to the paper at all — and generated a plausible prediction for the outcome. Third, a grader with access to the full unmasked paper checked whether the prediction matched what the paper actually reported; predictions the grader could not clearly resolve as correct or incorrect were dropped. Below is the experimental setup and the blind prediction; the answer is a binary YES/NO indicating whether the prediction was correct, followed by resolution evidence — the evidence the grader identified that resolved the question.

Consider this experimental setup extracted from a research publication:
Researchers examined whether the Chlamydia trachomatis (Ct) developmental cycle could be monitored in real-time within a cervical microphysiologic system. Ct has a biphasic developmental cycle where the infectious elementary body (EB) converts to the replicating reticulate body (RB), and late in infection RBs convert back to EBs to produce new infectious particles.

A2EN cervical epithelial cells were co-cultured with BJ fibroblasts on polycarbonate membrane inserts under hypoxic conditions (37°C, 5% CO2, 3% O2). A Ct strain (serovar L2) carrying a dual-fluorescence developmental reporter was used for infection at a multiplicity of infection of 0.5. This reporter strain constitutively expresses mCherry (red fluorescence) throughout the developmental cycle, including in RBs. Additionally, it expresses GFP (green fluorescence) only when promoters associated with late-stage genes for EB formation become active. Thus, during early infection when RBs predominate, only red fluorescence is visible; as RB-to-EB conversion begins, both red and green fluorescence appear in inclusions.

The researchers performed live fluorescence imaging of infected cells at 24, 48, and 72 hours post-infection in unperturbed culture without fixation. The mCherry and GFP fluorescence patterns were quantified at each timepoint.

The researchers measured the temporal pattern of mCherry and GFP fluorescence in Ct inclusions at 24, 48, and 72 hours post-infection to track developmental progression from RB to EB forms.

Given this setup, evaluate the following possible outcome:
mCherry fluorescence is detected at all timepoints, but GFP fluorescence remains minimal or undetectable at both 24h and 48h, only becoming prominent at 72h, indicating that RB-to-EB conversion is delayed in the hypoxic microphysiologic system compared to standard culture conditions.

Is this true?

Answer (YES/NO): NO